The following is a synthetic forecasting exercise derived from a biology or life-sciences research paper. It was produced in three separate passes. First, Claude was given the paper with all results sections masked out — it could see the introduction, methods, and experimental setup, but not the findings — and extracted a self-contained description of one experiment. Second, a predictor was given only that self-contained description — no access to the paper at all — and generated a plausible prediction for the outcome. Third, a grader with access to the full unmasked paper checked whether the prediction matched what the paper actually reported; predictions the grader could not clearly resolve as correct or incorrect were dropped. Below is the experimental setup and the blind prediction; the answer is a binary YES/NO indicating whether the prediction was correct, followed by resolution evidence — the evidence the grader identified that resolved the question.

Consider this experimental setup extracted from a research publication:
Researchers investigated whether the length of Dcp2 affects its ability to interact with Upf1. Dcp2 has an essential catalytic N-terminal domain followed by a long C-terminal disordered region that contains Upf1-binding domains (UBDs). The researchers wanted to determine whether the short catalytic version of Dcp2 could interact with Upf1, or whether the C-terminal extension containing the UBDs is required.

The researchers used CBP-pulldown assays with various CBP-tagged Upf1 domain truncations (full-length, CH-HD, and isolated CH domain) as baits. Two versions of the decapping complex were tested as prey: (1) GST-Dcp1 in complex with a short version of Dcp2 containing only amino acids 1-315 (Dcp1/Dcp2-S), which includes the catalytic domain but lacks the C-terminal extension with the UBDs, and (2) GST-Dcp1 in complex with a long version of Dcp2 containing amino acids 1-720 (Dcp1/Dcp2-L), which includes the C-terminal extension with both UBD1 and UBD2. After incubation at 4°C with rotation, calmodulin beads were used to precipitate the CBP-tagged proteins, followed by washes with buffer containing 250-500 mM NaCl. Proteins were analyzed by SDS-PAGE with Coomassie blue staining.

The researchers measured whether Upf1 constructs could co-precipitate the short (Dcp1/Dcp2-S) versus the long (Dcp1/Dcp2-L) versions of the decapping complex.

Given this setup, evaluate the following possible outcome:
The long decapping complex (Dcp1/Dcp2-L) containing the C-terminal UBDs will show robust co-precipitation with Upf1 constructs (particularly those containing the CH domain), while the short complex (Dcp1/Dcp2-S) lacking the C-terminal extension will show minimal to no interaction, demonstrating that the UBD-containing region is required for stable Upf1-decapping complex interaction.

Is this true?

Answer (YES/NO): NO